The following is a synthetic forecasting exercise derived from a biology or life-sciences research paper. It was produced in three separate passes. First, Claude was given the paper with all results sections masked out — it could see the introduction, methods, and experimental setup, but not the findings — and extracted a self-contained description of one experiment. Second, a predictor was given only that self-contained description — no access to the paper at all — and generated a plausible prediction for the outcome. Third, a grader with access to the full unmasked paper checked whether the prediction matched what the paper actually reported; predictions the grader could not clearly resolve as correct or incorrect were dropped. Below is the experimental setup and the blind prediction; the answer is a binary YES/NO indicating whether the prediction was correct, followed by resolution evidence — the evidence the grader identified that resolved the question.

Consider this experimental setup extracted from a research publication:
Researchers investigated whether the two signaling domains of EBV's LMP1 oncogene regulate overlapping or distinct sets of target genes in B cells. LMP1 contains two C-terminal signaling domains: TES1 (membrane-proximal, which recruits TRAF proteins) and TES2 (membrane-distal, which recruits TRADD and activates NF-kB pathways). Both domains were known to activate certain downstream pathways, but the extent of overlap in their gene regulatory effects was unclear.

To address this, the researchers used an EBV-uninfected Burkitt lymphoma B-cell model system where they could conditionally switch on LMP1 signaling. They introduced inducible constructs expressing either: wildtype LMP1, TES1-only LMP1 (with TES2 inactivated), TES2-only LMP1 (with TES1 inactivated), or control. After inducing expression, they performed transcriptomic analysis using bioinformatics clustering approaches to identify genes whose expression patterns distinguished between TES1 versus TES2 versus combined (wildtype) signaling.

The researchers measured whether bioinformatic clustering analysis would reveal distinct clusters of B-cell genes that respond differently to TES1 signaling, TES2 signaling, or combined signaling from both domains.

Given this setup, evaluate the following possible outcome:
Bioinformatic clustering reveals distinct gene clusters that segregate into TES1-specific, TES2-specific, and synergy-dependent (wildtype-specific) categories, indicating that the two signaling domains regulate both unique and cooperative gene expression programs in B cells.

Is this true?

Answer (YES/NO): YES